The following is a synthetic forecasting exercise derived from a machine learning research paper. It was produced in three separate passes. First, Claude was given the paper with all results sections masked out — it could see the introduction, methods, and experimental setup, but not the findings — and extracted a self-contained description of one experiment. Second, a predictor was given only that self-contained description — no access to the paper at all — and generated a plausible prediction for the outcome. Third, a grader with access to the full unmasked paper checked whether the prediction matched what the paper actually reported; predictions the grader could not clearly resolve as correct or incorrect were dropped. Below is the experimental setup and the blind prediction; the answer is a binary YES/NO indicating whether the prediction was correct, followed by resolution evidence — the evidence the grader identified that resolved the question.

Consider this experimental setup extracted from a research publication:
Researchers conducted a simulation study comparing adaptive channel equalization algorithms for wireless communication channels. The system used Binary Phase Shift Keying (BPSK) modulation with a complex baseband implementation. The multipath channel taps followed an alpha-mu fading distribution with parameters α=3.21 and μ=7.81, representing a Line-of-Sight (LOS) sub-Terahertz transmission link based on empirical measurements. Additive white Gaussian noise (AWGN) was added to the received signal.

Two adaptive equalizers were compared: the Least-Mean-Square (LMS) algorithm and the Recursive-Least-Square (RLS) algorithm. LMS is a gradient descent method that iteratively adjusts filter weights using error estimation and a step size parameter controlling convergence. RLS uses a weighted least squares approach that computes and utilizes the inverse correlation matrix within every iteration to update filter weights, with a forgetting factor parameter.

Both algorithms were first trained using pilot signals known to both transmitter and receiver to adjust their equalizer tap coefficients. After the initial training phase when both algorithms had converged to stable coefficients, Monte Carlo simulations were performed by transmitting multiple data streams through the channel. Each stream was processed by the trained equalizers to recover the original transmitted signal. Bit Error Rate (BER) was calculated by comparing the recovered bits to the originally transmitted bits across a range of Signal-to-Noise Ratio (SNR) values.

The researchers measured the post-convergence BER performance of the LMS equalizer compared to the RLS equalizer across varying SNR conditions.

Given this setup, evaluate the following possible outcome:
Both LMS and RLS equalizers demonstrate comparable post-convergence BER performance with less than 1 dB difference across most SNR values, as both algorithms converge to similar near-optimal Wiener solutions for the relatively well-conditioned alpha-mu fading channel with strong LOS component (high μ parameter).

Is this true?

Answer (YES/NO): YES